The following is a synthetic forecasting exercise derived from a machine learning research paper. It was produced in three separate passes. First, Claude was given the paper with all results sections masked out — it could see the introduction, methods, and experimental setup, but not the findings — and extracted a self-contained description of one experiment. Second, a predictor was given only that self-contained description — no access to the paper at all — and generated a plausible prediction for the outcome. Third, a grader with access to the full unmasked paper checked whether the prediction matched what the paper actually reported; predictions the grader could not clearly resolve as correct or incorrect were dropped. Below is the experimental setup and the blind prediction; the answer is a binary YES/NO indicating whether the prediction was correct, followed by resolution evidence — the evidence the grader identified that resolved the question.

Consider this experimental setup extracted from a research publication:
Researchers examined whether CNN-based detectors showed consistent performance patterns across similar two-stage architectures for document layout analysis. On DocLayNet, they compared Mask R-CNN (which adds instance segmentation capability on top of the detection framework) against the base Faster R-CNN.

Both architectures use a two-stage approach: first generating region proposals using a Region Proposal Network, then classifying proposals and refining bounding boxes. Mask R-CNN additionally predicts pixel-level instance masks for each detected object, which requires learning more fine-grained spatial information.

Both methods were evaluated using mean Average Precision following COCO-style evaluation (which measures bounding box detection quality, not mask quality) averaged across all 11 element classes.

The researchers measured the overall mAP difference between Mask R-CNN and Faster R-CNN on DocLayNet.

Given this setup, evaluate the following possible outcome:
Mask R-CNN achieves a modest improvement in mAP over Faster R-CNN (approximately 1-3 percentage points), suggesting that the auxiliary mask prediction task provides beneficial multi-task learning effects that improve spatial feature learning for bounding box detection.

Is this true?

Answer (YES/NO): NO